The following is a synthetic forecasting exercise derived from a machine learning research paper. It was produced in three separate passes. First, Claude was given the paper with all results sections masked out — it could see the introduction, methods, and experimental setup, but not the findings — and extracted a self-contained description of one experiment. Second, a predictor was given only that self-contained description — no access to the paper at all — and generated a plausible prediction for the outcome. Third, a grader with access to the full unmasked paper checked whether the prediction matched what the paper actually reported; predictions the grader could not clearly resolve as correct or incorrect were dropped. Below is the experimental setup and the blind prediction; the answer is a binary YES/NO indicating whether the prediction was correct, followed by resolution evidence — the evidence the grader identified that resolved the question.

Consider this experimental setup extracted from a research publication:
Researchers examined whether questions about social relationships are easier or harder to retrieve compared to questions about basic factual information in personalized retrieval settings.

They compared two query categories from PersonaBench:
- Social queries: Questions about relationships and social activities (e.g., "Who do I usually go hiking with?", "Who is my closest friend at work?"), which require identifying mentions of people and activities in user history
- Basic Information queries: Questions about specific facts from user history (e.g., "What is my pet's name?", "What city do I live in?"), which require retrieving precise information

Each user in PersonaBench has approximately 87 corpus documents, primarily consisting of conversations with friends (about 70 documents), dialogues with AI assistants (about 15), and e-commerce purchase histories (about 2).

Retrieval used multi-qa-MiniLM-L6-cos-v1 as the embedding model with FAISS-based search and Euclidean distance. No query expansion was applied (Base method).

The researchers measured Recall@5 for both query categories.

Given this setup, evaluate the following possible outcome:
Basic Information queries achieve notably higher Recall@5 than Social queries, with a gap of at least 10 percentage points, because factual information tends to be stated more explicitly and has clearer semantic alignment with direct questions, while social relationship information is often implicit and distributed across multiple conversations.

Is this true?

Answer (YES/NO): NO